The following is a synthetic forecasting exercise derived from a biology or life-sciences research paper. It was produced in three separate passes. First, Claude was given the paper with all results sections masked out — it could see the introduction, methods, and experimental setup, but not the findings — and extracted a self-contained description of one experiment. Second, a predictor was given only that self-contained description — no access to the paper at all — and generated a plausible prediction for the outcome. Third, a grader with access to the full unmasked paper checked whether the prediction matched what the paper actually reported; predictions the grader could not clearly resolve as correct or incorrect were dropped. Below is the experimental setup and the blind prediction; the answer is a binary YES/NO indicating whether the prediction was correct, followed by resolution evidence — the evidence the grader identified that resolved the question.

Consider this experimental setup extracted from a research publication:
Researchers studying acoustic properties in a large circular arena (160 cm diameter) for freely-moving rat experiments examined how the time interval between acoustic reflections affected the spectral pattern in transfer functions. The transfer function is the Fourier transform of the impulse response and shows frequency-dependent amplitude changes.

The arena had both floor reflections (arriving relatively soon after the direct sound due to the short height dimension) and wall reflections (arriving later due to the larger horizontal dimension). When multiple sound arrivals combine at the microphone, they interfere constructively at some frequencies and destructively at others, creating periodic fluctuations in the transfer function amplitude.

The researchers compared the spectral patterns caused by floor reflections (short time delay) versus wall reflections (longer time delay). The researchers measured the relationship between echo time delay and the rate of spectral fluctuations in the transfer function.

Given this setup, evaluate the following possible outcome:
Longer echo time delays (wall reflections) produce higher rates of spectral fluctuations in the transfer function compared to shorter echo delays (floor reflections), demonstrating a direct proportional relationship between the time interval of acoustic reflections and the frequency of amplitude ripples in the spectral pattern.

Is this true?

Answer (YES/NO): NO